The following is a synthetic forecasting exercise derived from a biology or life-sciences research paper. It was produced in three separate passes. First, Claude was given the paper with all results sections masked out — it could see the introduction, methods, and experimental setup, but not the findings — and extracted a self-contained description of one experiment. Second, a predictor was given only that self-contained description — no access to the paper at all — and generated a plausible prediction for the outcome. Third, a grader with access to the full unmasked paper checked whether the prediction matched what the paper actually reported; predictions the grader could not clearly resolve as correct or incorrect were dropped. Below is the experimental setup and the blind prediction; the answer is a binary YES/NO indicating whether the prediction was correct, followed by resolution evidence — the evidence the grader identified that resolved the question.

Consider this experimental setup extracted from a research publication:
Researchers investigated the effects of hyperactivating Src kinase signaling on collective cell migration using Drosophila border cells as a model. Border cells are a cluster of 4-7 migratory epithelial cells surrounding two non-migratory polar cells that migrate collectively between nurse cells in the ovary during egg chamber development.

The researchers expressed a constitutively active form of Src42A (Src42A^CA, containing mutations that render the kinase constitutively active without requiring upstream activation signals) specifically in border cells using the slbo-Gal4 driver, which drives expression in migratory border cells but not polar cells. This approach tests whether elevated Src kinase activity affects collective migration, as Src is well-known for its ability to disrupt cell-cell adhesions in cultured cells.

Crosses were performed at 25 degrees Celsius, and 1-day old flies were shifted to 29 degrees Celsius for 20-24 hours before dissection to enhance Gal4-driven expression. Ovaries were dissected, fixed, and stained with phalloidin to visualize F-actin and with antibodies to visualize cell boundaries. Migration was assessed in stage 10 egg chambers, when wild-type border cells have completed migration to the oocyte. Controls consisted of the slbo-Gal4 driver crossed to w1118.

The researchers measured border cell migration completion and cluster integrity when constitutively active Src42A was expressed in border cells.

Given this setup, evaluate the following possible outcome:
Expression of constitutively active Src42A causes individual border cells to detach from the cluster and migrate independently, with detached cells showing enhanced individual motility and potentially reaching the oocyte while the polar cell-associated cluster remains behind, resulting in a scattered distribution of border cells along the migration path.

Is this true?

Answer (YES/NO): NO